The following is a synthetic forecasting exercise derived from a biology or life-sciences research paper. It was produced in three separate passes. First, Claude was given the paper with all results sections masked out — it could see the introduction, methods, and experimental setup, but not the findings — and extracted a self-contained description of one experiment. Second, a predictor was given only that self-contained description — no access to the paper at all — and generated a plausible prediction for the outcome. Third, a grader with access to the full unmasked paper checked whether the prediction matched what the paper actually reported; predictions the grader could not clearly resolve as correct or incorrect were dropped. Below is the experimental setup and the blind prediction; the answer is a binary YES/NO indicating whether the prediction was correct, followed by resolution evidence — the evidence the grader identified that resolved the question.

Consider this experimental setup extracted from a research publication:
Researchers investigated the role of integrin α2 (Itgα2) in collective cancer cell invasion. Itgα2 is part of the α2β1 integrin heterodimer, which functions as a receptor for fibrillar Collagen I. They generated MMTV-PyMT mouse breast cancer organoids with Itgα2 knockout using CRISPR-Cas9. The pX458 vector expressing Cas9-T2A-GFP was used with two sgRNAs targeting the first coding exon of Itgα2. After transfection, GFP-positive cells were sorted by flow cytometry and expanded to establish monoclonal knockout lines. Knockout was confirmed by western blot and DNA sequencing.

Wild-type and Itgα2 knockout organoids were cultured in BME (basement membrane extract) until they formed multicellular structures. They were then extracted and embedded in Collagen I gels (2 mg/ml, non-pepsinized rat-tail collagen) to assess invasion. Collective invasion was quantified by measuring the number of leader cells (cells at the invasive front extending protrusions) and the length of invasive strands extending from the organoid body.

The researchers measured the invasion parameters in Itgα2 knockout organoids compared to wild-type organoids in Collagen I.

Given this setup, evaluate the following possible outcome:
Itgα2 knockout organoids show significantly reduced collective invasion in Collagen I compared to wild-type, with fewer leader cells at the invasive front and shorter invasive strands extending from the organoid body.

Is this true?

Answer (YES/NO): YES